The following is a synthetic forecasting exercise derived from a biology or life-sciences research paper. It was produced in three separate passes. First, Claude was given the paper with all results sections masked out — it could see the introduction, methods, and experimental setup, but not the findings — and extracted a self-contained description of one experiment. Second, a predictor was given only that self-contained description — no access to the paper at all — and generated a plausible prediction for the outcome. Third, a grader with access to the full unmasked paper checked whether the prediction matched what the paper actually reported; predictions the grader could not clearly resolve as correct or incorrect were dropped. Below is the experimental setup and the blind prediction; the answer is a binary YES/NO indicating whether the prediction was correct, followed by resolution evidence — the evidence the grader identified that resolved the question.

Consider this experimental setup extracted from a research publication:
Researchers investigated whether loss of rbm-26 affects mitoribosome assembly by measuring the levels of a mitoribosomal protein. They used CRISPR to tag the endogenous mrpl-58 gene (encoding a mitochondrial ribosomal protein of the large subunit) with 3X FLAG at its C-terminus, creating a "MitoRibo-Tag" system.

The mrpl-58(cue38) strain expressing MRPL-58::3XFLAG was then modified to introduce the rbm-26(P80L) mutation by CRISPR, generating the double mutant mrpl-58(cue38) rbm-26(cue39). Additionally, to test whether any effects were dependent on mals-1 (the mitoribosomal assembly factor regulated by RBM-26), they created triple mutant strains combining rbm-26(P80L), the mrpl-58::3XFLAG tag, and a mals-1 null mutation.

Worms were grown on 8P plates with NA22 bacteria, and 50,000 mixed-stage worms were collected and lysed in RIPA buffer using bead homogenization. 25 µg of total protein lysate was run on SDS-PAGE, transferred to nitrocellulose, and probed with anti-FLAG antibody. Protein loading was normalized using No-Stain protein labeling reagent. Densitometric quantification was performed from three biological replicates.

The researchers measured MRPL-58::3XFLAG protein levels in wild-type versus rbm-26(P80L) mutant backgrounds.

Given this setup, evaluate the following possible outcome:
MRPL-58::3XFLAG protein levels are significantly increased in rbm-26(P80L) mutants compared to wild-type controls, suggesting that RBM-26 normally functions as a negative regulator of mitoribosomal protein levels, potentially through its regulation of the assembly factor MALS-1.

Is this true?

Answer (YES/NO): NO